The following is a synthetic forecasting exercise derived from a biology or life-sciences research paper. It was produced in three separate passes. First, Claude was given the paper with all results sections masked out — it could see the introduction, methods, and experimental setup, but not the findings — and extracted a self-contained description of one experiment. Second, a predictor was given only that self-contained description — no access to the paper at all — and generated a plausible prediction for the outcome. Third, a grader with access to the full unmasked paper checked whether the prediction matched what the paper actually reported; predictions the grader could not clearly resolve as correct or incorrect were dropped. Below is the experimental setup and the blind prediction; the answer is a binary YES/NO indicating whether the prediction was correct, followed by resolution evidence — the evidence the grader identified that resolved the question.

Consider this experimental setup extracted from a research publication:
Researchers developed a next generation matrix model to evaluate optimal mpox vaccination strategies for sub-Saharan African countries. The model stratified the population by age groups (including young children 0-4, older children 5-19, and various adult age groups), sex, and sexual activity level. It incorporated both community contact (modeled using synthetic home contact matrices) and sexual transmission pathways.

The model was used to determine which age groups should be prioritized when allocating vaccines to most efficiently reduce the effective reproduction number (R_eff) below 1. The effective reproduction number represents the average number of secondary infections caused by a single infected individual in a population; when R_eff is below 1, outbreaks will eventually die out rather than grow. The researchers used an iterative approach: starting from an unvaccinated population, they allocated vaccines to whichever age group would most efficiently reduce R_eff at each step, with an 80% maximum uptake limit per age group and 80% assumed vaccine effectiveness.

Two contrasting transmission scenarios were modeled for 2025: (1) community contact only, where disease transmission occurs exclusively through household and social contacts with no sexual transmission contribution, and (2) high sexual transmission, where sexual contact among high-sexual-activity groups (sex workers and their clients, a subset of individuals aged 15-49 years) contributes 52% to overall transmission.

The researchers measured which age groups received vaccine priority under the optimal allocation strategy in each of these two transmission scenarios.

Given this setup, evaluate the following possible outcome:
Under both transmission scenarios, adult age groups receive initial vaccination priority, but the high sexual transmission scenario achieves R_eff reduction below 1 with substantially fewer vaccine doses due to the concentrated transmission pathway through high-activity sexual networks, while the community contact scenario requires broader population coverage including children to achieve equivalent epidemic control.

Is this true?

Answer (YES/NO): NO